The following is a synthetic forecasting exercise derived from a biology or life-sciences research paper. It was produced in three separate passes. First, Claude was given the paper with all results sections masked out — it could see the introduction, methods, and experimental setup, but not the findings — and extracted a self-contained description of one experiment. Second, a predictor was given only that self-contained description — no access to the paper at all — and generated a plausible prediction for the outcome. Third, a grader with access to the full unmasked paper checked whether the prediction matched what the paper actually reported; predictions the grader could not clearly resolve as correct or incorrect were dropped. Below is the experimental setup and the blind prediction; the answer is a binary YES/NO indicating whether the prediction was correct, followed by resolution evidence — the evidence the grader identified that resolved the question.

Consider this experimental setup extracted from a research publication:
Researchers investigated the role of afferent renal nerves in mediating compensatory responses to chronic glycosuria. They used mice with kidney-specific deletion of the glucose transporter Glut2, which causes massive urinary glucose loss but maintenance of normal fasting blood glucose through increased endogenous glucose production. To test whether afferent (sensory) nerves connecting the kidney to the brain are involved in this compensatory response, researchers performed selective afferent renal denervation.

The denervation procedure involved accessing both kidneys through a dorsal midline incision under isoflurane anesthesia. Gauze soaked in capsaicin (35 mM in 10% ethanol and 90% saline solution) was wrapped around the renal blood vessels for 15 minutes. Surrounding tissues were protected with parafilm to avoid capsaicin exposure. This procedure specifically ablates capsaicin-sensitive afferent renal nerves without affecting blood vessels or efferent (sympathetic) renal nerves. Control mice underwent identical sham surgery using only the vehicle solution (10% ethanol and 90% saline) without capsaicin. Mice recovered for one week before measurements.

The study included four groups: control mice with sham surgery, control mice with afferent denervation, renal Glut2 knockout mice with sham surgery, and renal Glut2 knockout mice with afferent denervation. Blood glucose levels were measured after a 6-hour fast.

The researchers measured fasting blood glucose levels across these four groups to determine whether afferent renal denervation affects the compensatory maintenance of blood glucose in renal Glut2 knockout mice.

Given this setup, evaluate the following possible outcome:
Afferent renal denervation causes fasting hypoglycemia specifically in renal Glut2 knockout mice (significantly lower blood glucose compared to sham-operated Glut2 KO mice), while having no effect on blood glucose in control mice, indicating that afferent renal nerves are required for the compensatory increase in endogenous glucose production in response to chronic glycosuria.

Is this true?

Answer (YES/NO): YES